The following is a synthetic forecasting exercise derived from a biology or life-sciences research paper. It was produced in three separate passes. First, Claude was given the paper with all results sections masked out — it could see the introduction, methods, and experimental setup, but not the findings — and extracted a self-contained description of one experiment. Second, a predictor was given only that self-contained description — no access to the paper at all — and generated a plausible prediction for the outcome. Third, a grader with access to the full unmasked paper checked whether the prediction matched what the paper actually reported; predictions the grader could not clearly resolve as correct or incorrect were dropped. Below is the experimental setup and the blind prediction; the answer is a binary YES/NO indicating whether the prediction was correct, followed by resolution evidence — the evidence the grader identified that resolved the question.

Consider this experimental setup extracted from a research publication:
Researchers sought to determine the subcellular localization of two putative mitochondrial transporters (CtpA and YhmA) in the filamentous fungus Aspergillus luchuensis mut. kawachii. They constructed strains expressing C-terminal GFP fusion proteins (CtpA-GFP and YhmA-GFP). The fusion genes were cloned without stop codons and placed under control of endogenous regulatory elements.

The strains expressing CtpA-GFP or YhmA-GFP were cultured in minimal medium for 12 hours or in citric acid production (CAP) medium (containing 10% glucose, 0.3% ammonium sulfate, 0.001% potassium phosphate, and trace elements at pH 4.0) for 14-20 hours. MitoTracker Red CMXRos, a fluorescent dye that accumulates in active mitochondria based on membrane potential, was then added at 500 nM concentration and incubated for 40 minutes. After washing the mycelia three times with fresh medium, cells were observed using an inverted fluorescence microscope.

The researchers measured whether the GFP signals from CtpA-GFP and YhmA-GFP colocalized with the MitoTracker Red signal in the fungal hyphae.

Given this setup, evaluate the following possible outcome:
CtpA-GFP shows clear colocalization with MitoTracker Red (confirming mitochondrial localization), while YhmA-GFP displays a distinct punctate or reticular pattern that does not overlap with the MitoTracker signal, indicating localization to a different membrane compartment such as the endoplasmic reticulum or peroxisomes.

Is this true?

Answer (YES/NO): NO